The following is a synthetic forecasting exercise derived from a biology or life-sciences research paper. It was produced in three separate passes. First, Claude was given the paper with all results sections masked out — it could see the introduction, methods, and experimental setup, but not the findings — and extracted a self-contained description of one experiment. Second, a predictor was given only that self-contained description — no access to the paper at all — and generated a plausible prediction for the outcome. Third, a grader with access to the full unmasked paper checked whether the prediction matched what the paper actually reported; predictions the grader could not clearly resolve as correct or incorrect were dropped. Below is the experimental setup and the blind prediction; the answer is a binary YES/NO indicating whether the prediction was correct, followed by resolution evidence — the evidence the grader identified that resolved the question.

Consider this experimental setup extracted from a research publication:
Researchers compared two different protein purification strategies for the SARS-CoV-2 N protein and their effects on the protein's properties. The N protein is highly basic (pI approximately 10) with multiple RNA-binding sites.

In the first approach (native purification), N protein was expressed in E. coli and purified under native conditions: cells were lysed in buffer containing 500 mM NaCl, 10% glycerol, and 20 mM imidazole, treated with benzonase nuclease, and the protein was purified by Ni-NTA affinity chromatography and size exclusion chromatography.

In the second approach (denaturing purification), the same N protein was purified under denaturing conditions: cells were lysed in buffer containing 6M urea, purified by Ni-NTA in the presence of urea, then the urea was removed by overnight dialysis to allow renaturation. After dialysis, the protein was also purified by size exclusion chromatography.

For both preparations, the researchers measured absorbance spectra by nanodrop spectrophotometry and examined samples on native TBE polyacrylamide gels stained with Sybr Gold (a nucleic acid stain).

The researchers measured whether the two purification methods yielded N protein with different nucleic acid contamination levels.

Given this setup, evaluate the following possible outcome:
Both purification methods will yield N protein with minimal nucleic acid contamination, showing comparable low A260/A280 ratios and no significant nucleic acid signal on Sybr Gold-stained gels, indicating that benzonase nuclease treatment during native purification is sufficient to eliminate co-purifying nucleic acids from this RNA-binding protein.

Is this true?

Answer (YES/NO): NO